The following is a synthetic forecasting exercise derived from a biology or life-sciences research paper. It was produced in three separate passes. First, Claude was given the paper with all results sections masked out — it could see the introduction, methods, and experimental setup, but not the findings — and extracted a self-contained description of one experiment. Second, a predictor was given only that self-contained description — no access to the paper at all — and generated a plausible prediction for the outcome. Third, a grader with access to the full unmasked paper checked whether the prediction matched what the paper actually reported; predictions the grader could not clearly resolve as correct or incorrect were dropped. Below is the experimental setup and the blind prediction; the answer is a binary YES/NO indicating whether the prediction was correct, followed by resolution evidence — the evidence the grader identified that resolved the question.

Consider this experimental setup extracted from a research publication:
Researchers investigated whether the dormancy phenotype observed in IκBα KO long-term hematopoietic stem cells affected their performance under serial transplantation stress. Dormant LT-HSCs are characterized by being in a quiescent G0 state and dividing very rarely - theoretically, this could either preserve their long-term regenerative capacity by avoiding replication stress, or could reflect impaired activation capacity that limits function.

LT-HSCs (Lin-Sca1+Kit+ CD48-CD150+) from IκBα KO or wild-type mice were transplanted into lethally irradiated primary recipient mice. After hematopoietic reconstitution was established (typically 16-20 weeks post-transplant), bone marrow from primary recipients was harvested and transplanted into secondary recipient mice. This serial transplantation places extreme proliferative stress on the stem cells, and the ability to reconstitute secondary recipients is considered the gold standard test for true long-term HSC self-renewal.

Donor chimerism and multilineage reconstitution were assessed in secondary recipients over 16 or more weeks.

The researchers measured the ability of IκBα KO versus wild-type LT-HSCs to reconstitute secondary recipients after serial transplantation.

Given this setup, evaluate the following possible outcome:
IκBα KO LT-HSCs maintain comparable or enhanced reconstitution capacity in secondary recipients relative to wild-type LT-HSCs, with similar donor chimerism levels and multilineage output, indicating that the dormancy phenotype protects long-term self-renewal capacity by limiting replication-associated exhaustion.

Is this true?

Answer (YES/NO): NO